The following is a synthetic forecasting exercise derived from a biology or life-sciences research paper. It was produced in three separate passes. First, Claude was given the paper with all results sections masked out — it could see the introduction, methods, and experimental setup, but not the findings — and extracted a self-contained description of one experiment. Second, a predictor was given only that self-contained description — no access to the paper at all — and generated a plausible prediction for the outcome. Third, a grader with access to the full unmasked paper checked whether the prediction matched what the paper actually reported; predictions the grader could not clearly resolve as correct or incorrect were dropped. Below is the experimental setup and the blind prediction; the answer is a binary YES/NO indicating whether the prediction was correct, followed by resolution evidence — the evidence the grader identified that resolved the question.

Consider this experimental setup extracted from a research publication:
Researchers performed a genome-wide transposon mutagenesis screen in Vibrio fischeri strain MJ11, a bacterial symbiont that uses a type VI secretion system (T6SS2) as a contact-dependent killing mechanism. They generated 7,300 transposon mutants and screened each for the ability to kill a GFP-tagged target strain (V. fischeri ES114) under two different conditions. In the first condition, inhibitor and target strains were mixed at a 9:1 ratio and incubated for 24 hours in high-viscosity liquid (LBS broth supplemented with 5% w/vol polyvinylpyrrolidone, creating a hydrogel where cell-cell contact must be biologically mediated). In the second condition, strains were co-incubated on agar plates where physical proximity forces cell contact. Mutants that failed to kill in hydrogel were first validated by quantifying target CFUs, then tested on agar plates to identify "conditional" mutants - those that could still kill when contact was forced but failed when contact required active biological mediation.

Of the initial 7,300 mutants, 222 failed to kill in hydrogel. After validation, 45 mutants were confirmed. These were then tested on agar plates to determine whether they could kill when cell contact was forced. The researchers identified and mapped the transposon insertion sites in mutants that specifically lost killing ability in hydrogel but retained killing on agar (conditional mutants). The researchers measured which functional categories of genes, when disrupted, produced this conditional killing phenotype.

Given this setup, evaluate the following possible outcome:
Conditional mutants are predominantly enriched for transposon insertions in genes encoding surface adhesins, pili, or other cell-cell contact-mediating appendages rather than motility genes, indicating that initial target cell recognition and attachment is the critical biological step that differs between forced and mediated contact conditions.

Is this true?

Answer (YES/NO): NO